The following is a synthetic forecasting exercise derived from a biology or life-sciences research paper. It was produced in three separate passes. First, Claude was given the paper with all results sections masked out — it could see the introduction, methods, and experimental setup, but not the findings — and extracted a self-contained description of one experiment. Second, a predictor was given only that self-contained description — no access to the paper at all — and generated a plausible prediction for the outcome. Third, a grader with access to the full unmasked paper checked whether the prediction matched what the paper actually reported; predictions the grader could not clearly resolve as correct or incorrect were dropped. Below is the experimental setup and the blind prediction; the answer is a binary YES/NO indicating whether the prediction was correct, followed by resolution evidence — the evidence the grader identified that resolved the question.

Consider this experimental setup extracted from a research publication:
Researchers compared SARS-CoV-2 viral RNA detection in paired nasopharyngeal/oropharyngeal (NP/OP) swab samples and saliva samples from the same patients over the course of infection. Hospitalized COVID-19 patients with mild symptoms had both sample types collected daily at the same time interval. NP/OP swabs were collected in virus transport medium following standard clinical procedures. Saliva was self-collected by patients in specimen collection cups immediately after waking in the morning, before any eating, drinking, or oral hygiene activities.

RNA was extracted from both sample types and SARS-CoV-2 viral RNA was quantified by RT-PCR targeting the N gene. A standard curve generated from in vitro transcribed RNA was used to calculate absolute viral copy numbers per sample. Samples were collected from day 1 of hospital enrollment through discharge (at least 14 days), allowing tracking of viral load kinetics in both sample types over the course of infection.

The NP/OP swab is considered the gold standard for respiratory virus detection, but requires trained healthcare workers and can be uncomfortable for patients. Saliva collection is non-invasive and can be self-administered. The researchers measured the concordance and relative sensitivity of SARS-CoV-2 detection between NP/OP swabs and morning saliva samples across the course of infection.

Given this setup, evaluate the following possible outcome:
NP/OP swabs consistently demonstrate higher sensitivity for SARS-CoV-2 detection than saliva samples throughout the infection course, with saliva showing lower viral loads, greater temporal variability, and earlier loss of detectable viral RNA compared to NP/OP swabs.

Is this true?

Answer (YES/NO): NO